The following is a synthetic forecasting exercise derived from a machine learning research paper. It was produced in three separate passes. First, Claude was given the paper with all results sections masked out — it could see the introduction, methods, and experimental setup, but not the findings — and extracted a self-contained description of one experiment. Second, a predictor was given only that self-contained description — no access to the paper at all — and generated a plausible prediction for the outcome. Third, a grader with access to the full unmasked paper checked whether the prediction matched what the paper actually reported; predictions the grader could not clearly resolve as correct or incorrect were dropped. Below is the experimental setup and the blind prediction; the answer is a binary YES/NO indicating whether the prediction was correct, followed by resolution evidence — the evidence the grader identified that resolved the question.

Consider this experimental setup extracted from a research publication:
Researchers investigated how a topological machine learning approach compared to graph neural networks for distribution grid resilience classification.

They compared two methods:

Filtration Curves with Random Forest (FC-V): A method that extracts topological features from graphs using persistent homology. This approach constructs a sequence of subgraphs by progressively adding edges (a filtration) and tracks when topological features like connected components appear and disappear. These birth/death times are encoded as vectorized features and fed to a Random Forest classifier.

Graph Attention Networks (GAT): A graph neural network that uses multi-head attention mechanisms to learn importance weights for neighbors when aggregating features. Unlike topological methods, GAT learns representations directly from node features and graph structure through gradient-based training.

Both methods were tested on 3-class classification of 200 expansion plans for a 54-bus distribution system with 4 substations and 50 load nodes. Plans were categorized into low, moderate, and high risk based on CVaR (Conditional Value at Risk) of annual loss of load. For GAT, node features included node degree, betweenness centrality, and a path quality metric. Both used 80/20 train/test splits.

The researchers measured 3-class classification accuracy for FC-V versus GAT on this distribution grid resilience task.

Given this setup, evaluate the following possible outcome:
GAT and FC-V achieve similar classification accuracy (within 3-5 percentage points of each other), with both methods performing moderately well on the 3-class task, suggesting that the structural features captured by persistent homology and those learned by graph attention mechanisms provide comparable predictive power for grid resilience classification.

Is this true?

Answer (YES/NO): YES